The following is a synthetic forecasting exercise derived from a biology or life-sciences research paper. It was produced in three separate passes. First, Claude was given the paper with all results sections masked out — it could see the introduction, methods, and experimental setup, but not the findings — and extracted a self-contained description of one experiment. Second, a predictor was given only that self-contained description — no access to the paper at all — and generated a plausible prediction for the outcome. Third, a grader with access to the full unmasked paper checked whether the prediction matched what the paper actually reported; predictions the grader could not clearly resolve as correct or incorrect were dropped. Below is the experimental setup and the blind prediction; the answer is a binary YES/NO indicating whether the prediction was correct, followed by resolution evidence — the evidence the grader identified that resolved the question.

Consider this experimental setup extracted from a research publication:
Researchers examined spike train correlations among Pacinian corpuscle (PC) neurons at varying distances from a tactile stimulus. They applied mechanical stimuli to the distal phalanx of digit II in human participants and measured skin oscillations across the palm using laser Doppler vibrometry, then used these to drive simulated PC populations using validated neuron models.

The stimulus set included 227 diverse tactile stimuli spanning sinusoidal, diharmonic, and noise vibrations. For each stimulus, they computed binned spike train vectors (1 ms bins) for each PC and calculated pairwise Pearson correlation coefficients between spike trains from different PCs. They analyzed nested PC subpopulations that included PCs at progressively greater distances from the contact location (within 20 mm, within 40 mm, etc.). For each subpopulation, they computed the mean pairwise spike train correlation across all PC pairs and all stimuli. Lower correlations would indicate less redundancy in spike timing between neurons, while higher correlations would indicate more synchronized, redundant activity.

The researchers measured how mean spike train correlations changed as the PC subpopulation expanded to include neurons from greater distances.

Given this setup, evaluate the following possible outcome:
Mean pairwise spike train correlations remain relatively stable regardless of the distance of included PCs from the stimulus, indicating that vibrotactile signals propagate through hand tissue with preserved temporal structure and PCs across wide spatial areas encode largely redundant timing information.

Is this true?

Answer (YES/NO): NO